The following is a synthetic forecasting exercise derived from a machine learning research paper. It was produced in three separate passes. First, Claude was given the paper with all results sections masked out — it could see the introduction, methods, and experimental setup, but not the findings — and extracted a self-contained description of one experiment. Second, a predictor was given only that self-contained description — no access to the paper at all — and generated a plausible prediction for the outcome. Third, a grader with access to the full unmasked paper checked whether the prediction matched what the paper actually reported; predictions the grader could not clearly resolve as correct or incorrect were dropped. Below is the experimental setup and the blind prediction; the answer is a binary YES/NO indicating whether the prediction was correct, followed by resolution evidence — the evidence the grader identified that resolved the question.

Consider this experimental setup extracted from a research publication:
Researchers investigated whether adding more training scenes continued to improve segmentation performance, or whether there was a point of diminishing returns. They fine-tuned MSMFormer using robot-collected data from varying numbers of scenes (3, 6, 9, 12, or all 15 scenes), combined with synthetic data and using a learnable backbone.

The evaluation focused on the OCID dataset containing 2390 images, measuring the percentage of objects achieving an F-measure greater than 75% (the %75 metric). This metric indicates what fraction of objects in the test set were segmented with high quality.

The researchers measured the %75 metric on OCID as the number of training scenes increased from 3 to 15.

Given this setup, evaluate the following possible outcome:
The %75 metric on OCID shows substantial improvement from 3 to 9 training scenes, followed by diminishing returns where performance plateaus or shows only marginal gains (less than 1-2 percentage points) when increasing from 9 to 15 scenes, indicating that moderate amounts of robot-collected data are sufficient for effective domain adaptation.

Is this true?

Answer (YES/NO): NO